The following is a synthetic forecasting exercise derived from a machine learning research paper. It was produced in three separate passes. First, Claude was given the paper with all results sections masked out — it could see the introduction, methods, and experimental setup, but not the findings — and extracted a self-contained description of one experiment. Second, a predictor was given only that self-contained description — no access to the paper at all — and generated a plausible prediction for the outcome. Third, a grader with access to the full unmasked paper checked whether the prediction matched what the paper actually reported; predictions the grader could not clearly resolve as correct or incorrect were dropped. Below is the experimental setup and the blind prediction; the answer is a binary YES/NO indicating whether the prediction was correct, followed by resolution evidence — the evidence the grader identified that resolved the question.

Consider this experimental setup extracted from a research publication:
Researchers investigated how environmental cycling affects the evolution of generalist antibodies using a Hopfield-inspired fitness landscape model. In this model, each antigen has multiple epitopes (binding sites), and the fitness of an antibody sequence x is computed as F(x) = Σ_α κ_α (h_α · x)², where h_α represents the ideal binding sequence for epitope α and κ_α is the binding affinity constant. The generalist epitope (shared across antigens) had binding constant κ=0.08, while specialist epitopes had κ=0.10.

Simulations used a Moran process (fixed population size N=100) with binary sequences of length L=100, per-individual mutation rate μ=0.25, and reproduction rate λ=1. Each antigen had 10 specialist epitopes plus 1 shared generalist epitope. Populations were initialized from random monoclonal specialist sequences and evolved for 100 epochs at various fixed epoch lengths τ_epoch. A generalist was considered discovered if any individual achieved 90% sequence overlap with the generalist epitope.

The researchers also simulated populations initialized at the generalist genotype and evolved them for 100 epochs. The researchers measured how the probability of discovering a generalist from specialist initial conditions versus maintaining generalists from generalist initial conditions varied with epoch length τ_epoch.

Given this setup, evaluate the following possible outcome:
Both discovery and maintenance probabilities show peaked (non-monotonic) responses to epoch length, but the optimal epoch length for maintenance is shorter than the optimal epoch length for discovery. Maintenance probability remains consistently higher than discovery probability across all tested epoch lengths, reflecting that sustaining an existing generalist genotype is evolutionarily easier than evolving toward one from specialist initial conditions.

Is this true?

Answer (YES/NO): NO